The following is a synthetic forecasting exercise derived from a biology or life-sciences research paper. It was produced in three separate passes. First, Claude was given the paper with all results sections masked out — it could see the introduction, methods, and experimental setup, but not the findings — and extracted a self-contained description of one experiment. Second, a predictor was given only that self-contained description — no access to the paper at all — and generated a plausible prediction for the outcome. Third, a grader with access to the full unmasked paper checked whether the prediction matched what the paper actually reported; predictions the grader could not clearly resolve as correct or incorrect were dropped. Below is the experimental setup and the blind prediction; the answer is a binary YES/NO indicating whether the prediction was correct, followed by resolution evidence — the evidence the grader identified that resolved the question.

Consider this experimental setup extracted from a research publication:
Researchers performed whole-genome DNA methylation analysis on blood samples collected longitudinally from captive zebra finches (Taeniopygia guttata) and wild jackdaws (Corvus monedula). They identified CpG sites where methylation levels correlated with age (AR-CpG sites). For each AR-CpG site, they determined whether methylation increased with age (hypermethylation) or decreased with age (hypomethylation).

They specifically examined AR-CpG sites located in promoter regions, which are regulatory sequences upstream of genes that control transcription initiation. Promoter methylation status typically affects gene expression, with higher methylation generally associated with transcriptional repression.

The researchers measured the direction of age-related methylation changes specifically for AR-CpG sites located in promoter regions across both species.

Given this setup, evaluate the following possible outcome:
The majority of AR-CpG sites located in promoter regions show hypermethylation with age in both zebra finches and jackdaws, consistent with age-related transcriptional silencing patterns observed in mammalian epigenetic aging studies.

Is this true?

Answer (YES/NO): NO